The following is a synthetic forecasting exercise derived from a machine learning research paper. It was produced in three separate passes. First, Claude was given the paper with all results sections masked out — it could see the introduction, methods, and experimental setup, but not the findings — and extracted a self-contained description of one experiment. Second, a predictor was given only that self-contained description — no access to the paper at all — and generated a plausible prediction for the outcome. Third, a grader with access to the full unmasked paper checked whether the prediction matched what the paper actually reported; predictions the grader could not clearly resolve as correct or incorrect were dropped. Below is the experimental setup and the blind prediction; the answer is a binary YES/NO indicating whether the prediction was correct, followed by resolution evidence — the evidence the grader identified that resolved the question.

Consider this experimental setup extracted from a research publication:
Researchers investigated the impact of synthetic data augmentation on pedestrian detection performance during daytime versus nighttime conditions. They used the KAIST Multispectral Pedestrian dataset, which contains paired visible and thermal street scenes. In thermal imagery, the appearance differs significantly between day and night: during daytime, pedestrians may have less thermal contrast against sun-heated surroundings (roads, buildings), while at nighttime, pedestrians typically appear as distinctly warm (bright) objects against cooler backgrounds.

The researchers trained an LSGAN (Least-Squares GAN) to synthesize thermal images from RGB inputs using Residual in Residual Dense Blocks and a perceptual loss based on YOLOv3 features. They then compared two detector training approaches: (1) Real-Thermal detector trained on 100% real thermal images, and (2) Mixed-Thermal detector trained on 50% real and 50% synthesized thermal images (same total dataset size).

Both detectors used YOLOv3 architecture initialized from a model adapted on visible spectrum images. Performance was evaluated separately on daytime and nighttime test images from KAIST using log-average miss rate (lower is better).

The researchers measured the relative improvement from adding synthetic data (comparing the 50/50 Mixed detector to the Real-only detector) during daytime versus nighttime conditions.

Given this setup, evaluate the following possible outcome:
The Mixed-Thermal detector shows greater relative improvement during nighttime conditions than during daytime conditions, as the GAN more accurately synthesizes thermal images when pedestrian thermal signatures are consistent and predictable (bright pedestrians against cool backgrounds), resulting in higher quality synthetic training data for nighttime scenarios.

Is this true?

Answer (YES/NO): NO